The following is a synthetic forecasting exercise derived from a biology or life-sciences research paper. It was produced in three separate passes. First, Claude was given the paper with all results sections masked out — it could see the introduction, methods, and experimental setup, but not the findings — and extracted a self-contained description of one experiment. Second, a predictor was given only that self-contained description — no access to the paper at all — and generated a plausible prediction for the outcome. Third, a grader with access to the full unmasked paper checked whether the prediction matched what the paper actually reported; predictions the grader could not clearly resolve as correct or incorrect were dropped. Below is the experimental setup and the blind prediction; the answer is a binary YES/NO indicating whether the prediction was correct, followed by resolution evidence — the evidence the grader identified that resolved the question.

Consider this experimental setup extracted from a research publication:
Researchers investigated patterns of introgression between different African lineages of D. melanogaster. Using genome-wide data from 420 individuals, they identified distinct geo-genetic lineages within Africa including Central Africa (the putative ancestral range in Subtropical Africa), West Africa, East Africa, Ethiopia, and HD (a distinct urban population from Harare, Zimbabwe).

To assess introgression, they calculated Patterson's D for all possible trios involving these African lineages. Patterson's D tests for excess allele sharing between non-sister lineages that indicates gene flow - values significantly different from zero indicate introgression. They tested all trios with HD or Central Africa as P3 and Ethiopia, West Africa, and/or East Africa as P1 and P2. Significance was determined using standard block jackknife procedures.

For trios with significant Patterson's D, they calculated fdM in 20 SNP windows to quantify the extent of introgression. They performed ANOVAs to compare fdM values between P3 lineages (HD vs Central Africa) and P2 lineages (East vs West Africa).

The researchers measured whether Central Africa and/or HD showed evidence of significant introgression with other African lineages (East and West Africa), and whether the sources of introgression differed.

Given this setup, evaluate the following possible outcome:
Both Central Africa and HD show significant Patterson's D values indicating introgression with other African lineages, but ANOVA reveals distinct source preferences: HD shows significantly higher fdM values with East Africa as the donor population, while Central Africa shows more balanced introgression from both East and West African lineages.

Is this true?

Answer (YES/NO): NO